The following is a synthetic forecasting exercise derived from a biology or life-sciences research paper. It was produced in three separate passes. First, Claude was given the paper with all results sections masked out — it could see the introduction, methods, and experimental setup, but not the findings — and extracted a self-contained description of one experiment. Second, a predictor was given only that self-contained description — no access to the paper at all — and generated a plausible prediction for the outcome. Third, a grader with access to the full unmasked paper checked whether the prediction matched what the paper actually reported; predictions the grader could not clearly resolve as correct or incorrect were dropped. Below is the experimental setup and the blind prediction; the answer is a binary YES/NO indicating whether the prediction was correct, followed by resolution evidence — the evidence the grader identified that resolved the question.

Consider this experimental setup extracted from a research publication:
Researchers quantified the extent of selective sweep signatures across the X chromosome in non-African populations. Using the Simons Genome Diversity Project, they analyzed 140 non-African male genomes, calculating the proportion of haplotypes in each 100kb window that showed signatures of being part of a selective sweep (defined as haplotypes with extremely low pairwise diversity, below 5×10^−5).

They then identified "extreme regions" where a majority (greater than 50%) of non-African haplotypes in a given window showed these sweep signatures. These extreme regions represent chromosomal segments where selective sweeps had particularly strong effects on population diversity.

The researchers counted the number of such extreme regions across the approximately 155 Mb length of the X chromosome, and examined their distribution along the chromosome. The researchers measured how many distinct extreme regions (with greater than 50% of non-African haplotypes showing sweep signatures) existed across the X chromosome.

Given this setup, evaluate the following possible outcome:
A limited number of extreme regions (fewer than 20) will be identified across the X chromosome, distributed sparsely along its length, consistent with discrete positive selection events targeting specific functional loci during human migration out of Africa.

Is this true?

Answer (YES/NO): YES